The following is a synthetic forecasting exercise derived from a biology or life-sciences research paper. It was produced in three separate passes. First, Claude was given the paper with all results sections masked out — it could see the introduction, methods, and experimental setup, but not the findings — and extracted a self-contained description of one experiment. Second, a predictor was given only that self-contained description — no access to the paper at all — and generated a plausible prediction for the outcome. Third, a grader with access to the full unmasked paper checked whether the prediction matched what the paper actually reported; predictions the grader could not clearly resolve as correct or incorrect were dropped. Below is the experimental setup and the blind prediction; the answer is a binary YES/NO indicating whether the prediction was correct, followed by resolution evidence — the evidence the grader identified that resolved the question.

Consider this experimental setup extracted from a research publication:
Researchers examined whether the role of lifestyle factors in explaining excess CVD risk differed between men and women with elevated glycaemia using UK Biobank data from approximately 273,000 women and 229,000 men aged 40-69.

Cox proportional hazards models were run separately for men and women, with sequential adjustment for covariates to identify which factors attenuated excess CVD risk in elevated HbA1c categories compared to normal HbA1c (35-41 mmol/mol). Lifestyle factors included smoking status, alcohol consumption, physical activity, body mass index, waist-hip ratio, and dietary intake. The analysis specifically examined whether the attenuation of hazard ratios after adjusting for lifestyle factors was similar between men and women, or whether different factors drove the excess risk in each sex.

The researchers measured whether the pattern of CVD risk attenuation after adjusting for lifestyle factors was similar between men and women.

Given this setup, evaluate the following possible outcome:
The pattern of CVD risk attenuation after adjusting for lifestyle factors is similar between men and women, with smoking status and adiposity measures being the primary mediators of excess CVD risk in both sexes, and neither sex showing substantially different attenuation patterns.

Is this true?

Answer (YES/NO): NO